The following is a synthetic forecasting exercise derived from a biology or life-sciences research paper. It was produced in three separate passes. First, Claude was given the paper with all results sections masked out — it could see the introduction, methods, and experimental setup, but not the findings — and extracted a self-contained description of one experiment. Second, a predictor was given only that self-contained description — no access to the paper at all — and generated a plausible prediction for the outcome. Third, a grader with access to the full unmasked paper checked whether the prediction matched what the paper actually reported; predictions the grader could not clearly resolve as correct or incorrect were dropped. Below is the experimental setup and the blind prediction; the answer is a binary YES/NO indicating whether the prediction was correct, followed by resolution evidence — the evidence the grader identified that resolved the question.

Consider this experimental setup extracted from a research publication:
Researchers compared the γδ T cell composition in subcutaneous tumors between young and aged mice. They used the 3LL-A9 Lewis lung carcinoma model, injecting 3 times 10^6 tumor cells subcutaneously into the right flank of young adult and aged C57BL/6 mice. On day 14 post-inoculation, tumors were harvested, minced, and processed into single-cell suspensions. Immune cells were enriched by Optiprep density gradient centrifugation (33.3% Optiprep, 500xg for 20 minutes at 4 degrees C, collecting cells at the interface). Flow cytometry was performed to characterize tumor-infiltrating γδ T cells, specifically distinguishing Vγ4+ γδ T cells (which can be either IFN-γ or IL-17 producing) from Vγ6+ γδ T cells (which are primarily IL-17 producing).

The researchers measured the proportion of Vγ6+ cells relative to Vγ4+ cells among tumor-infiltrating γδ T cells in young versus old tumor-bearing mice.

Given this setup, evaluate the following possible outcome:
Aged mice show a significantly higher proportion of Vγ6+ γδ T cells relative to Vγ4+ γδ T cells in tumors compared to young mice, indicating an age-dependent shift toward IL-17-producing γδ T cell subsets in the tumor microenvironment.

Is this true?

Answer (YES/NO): YES